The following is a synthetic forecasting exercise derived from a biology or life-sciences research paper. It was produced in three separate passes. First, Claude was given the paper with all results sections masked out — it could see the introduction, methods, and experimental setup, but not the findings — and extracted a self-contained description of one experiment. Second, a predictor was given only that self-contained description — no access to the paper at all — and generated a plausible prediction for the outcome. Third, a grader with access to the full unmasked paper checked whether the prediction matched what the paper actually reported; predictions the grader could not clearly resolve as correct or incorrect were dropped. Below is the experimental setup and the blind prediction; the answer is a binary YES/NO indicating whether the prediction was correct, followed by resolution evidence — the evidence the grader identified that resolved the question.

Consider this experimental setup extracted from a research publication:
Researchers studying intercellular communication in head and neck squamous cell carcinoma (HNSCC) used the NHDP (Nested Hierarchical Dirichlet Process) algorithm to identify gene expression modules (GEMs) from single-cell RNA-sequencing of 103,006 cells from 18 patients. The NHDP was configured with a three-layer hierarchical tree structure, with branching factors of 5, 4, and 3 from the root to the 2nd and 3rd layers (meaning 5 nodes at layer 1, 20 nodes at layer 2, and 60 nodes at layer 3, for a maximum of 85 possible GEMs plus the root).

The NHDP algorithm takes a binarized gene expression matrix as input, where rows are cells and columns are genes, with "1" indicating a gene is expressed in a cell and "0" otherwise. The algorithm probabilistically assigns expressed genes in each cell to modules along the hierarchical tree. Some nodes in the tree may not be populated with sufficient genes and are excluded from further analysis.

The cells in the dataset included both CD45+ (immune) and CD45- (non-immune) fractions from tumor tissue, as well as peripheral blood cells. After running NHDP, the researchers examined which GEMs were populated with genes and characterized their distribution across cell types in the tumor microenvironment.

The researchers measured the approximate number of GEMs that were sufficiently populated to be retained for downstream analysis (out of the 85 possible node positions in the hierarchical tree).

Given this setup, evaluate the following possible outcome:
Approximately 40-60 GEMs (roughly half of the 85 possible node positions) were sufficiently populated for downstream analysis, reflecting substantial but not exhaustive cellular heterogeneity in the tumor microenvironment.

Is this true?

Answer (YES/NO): NO